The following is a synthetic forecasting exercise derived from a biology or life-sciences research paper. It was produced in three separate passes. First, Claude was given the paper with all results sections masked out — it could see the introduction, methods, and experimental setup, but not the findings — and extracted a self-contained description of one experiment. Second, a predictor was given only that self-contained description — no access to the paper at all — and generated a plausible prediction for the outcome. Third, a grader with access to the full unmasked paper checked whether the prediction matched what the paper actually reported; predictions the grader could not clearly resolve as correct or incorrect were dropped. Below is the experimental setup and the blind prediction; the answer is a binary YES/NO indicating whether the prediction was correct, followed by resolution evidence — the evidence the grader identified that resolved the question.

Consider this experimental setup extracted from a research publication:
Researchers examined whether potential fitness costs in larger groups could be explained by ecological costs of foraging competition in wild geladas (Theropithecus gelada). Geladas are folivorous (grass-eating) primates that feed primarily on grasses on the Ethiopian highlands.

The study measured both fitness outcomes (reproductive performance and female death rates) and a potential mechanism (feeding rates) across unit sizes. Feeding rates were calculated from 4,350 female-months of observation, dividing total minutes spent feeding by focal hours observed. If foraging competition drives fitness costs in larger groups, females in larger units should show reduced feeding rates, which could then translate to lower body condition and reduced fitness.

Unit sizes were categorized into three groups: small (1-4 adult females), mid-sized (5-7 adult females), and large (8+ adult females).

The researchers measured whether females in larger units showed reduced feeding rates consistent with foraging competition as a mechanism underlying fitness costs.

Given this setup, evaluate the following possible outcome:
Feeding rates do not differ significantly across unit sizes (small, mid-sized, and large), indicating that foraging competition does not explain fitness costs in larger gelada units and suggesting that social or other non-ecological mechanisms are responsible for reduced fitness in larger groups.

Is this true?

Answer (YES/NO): NO